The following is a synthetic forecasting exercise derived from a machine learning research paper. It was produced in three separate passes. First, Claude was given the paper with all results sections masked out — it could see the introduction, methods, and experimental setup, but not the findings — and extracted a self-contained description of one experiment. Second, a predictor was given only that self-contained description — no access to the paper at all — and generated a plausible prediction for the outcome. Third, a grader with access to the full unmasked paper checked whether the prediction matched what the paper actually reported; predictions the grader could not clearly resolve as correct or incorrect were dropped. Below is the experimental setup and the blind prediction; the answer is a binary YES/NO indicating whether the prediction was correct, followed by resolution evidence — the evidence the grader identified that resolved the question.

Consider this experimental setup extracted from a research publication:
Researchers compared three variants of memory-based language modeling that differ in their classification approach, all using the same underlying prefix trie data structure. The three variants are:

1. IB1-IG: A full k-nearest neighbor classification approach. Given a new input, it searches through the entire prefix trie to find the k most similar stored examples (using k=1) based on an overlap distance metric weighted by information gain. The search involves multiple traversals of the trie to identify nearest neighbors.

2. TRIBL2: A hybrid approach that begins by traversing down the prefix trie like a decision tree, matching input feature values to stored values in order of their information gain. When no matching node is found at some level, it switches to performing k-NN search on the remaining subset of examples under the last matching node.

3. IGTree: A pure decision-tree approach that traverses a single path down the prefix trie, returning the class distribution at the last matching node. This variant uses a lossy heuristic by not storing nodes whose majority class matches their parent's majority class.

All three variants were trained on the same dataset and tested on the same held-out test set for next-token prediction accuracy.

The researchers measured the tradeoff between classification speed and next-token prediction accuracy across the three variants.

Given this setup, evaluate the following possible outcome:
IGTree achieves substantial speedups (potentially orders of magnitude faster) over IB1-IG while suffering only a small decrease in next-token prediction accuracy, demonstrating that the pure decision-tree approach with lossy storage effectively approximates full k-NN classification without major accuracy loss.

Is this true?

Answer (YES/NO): YES